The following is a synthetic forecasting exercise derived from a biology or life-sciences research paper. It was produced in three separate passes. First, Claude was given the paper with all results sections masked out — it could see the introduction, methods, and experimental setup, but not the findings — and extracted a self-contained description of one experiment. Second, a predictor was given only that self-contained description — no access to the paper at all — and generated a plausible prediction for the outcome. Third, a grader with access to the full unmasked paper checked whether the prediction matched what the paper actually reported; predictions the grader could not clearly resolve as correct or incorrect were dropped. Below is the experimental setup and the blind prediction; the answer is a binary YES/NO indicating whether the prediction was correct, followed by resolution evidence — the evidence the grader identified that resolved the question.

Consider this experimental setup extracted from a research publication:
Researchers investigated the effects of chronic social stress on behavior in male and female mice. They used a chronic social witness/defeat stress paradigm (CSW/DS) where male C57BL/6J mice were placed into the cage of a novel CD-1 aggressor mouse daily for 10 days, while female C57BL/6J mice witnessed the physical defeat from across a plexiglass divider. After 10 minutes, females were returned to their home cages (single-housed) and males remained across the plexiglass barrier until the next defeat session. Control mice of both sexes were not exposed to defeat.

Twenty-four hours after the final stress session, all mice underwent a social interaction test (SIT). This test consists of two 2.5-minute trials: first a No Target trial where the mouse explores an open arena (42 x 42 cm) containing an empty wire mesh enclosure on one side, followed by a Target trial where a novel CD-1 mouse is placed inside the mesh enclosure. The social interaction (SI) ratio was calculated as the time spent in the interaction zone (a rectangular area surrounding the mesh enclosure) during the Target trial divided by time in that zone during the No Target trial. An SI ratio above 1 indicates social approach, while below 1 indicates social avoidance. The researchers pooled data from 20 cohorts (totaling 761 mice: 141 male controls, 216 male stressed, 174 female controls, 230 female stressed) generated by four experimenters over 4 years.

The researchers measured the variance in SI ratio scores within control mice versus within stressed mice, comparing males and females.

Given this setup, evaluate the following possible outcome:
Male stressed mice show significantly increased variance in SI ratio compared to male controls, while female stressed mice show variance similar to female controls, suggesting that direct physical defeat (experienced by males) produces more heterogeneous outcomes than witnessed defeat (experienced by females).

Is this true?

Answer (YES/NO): NO